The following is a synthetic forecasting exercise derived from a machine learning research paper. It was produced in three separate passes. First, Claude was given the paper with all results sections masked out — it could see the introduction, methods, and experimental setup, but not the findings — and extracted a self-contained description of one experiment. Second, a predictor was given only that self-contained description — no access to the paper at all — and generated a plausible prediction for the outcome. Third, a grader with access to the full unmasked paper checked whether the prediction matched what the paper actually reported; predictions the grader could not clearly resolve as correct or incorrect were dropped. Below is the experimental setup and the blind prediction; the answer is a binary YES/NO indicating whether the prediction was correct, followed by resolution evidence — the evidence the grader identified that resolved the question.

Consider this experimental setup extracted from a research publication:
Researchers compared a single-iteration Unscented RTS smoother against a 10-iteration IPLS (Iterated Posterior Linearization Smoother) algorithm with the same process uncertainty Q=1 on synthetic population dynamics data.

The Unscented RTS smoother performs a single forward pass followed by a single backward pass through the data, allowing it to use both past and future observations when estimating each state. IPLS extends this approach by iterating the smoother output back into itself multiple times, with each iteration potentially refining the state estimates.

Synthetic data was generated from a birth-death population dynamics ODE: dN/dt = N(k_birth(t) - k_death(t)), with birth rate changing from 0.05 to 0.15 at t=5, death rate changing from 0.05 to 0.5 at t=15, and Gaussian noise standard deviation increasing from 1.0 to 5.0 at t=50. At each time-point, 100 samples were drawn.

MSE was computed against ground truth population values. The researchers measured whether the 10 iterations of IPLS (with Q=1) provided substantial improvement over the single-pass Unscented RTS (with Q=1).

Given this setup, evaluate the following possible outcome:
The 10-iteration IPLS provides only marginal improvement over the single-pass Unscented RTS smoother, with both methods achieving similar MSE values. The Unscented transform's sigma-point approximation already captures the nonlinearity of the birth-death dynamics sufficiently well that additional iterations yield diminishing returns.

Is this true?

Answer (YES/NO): NO